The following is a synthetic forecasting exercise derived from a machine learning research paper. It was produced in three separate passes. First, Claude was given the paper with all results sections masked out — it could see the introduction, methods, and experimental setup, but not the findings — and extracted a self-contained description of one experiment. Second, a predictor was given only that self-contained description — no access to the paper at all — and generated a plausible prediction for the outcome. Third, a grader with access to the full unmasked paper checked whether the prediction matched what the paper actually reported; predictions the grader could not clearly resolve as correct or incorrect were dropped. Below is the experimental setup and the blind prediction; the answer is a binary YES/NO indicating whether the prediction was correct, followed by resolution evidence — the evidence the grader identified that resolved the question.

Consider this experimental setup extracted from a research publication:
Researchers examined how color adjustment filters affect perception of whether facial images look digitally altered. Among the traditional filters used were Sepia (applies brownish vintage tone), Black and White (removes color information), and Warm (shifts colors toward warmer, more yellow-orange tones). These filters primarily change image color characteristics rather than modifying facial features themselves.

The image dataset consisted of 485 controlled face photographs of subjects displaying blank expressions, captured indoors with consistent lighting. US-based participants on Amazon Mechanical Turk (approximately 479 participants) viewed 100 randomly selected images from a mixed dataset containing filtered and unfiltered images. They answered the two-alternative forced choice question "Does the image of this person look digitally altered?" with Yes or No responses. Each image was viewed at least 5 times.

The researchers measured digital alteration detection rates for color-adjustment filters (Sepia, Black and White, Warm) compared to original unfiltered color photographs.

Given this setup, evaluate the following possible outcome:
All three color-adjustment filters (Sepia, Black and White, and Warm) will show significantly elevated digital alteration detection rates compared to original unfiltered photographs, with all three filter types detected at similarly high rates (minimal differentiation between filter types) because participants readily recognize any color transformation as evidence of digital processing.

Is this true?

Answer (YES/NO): NO